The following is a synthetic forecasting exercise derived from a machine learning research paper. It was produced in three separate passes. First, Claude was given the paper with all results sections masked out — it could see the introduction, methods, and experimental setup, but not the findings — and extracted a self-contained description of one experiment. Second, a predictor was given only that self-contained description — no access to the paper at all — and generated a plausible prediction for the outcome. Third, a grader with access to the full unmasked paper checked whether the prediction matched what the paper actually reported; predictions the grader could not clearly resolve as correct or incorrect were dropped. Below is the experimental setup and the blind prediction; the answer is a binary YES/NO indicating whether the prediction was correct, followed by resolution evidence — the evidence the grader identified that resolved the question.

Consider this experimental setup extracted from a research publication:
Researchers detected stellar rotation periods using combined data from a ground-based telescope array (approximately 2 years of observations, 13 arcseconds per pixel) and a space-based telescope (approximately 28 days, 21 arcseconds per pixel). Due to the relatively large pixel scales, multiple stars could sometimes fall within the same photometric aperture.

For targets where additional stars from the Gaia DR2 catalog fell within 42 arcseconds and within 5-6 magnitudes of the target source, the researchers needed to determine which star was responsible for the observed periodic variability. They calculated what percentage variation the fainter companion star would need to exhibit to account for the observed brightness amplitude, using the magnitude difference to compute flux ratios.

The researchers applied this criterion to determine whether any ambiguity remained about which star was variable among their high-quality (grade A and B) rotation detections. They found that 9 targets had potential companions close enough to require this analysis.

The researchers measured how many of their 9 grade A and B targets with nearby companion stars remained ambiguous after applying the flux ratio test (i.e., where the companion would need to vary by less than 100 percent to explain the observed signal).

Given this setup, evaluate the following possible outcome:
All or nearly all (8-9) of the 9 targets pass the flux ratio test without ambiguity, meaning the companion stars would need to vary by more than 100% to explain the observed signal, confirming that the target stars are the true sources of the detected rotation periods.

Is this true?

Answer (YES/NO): NO